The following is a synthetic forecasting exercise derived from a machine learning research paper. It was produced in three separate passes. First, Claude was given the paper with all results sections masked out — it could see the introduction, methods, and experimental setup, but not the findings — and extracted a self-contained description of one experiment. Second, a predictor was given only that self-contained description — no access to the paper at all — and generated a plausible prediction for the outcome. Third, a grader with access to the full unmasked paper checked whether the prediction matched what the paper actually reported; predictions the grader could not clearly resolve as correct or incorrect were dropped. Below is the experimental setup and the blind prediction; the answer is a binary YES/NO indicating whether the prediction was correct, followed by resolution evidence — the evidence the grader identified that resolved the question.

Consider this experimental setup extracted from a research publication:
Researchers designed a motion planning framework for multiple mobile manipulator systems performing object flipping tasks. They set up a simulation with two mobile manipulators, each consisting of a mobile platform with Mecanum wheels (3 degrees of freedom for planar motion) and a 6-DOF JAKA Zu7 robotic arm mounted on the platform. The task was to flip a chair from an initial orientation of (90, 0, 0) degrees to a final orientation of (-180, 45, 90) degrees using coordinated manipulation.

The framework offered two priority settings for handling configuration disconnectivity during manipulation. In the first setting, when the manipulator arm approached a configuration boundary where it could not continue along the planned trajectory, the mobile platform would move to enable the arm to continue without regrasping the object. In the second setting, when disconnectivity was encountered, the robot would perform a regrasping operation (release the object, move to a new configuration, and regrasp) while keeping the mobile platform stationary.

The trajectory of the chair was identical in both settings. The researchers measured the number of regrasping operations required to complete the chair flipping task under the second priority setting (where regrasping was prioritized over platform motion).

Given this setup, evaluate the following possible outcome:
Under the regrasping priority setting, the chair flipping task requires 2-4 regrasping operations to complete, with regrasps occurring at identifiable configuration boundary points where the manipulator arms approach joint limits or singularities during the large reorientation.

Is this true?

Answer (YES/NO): YES